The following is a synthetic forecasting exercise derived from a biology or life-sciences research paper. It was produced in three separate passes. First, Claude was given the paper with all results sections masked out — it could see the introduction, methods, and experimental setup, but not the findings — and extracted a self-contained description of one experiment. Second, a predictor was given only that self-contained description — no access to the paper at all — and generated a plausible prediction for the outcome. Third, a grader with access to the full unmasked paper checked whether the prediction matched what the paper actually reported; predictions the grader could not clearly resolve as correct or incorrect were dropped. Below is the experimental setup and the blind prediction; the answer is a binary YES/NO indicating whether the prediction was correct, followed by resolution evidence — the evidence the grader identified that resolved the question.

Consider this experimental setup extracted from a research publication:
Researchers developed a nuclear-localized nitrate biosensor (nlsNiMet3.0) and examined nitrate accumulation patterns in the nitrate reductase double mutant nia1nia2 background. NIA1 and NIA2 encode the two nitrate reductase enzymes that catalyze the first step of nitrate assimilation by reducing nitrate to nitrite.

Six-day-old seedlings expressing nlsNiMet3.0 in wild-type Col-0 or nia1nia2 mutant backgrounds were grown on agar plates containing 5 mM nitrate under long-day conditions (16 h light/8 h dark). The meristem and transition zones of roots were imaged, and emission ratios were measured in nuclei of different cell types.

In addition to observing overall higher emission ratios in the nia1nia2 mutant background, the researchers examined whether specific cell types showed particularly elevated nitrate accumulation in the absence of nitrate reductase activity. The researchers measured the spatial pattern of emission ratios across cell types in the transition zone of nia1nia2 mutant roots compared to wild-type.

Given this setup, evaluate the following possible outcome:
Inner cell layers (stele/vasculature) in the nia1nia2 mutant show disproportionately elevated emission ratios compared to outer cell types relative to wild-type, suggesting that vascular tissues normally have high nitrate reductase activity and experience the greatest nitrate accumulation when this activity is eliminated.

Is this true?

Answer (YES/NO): NO